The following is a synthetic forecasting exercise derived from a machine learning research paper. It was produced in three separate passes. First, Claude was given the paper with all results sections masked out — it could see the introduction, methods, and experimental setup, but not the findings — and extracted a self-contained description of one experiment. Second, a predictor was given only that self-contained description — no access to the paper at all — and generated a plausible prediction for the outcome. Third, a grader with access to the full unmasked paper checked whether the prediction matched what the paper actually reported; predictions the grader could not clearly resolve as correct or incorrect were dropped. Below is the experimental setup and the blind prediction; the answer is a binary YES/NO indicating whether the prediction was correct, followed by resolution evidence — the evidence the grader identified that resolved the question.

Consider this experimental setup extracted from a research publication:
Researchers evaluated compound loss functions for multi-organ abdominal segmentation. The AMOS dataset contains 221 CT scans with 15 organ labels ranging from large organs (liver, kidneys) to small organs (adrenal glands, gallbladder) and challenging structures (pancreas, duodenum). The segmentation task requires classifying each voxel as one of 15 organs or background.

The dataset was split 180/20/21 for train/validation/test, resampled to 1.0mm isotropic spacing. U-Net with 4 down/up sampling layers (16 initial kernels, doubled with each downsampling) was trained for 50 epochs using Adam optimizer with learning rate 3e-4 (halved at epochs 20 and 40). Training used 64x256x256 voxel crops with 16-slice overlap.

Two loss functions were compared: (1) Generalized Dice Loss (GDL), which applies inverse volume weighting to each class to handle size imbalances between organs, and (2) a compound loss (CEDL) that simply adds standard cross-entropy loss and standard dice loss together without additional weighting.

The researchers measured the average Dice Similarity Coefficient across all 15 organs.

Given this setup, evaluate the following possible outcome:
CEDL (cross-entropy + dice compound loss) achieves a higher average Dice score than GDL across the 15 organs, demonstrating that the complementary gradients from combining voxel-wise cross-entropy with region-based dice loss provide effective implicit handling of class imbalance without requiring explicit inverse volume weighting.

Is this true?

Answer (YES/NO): YES